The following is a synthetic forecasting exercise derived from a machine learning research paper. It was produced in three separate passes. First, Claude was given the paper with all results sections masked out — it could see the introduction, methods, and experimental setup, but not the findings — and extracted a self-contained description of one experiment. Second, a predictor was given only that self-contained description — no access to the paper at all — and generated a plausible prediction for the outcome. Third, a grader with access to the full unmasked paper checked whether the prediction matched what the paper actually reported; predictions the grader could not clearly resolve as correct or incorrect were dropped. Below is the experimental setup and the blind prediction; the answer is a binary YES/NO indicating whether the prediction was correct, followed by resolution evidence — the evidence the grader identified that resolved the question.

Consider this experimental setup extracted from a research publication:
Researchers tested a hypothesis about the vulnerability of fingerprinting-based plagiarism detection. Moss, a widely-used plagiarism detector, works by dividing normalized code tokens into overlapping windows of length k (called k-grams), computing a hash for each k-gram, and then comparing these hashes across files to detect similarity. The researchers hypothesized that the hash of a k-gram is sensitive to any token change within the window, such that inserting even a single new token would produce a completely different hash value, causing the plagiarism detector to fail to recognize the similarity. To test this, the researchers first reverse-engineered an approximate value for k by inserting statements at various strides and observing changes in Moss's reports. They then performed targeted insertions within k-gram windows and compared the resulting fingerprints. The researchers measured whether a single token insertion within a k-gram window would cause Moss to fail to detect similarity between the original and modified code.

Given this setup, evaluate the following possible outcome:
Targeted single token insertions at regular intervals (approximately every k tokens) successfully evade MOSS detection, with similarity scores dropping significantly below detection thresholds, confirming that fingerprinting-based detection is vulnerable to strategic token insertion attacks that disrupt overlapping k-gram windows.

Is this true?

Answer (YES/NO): YES